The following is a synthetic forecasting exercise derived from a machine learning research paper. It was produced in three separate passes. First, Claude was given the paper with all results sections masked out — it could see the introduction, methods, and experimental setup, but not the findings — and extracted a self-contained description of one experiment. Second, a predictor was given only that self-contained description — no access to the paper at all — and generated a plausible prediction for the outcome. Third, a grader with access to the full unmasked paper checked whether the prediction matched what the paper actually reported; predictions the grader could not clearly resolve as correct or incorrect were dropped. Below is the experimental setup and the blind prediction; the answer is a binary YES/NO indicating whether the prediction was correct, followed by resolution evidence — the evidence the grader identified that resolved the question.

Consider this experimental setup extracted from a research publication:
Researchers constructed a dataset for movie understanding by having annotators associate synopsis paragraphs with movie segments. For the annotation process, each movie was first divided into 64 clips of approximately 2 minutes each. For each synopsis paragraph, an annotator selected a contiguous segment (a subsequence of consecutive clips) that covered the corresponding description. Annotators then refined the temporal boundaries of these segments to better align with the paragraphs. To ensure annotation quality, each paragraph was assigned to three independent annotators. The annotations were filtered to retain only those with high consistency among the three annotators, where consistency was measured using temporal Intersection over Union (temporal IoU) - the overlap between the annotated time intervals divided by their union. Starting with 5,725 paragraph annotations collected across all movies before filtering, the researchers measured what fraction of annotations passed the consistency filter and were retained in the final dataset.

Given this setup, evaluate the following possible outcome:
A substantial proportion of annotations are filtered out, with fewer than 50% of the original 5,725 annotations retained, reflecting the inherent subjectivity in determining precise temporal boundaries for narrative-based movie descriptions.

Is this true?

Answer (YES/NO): NO